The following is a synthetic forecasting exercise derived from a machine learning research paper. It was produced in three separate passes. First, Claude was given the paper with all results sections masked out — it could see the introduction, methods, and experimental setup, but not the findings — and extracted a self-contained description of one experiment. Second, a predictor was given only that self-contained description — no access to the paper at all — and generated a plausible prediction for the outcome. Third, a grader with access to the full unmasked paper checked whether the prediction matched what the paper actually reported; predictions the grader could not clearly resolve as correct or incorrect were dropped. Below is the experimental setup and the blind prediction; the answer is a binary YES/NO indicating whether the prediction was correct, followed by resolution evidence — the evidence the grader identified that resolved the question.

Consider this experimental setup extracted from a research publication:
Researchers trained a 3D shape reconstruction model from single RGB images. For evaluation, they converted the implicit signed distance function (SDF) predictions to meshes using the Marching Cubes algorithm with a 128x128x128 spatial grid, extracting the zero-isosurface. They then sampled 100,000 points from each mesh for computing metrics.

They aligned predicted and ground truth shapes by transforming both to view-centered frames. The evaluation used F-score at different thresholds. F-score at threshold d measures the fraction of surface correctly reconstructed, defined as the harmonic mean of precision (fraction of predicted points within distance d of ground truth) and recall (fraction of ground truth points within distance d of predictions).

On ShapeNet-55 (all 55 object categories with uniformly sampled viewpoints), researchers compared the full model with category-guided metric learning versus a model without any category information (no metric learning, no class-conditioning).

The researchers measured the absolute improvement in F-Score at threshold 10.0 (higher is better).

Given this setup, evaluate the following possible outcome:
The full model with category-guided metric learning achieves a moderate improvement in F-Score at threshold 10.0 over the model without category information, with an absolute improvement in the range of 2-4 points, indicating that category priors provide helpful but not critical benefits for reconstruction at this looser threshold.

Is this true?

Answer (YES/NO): NO